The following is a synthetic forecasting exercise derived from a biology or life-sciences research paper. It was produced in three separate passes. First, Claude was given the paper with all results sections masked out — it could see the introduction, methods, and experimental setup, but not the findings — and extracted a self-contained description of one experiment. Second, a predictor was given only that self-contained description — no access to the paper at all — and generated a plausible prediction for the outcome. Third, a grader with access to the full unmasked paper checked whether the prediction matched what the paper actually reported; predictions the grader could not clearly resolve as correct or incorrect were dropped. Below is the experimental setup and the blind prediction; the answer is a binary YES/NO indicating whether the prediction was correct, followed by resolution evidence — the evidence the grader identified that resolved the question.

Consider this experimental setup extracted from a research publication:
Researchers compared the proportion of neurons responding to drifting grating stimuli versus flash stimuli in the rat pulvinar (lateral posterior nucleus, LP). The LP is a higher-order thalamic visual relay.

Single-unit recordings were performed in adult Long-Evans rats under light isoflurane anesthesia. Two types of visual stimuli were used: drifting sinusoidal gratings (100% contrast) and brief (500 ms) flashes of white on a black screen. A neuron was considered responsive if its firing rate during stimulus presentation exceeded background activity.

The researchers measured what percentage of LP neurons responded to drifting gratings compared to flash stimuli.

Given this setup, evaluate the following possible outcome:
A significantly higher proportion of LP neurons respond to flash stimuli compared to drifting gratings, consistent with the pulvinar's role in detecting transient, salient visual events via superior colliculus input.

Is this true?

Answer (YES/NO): YES